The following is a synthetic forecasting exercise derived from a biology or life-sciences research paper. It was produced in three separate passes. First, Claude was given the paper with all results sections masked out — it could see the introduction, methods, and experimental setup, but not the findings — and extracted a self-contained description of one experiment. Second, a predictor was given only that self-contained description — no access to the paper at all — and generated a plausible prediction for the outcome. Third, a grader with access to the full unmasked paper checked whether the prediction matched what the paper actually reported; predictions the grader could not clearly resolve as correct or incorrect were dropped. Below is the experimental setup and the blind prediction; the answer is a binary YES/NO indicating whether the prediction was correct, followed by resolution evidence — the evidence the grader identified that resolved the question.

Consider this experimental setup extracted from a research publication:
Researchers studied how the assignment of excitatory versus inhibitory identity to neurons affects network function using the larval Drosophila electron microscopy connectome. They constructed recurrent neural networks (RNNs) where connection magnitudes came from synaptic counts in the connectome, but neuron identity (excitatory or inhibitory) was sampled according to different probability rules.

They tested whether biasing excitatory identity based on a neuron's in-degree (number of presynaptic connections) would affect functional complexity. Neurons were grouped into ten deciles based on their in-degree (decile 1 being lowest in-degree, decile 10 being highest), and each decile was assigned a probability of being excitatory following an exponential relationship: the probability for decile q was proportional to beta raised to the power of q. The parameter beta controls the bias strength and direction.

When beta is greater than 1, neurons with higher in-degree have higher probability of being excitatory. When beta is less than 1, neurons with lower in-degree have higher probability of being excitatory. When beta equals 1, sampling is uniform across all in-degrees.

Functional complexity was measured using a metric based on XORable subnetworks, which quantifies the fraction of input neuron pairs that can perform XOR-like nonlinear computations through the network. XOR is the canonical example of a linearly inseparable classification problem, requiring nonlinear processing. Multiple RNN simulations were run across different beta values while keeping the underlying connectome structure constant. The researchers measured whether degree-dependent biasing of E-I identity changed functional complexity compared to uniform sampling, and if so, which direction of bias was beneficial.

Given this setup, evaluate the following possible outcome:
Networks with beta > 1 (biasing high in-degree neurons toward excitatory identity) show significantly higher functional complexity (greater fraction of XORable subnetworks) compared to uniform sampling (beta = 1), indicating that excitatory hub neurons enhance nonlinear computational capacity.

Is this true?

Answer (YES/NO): NO